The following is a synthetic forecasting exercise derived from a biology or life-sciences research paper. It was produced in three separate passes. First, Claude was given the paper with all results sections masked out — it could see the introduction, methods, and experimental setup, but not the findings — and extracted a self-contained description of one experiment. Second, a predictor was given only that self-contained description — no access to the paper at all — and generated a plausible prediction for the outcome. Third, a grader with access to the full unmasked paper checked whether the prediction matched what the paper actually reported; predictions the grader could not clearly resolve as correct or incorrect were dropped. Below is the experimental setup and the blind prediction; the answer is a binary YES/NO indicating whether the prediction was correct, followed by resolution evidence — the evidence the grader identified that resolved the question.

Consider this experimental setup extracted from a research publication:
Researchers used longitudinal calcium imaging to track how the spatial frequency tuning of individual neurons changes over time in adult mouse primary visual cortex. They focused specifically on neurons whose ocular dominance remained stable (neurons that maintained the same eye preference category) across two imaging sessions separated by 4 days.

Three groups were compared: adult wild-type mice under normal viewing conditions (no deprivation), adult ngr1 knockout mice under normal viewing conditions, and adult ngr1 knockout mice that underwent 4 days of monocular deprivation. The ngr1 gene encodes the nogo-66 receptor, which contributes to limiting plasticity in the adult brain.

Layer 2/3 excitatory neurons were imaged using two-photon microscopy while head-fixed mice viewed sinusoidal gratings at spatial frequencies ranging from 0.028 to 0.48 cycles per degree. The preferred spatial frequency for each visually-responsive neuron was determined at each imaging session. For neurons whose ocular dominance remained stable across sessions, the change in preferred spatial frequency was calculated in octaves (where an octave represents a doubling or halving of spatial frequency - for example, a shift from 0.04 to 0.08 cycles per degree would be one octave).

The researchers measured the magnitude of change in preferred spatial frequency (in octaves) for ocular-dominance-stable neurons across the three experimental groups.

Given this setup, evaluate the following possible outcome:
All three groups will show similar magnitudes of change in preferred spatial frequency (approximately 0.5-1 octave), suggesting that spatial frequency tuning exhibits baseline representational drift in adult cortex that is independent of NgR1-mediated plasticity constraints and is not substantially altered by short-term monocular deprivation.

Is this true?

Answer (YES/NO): NO